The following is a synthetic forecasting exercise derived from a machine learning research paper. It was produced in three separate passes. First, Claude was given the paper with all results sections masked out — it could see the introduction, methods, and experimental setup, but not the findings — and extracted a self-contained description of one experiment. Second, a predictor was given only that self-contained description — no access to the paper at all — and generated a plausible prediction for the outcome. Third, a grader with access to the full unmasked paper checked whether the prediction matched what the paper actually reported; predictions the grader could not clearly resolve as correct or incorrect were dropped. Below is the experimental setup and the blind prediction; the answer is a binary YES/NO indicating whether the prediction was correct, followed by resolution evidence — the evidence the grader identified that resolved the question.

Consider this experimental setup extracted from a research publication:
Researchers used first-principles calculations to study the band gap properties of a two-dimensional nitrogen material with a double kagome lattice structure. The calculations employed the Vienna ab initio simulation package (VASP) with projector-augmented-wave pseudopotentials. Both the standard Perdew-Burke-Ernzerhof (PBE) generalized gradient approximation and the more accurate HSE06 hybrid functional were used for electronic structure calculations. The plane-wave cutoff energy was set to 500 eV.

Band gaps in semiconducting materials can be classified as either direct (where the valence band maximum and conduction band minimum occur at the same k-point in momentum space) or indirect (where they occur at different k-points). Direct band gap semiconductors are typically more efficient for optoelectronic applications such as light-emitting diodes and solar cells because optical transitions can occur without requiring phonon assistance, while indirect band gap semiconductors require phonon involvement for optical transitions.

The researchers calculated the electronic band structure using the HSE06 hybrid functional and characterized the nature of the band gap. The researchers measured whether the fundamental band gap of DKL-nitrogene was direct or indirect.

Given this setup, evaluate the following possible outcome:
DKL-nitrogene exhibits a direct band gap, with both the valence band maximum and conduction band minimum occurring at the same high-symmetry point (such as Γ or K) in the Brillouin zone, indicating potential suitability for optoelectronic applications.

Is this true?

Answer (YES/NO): YES